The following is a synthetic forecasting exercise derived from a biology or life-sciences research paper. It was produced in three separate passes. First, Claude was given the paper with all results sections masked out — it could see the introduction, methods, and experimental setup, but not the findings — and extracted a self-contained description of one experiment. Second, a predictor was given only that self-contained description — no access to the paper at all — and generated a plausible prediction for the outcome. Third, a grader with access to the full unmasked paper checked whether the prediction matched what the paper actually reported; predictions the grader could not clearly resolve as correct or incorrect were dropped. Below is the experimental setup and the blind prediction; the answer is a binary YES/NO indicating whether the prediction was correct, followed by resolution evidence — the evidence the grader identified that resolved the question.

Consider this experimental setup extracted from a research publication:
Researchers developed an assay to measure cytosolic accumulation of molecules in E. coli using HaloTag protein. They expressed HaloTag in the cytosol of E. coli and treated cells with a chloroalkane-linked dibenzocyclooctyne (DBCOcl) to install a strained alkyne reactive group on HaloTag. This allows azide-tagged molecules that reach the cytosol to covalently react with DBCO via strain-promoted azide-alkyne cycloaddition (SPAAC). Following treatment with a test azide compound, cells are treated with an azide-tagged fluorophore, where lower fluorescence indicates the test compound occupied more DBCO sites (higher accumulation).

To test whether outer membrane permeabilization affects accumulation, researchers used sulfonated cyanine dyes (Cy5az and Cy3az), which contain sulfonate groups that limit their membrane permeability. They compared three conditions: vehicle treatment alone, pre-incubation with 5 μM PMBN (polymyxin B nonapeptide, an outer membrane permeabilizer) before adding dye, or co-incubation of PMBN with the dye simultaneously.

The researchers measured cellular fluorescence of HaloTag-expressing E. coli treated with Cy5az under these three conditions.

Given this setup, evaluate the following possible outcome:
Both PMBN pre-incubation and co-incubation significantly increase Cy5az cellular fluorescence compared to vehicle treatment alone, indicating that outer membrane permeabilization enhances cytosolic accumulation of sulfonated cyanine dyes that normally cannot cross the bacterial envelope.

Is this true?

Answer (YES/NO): YES